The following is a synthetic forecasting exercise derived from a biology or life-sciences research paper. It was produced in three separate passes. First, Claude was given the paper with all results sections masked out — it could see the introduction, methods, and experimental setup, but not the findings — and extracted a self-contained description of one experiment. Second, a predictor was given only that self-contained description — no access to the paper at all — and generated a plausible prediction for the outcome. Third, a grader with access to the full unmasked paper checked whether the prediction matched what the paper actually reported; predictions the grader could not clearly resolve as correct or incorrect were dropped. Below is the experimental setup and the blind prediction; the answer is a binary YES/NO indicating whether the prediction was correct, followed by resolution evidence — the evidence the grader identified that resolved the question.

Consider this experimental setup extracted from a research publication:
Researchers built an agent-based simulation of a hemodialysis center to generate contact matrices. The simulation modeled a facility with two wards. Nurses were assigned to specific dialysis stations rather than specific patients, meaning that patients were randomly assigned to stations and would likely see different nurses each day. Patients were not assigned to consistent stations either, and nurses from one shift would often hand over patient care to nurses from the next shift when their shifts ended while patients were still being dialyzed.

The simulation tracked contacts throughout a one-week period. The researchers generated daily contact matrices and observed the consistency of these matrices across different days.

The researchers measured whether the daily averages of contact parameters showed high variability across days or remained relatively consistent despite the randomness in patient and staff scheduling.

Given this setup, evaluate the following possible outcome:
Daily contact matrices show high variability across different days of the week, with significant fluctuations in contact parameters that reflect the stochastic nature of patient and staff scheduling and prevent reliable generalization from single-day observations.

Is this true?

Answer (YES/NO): NO